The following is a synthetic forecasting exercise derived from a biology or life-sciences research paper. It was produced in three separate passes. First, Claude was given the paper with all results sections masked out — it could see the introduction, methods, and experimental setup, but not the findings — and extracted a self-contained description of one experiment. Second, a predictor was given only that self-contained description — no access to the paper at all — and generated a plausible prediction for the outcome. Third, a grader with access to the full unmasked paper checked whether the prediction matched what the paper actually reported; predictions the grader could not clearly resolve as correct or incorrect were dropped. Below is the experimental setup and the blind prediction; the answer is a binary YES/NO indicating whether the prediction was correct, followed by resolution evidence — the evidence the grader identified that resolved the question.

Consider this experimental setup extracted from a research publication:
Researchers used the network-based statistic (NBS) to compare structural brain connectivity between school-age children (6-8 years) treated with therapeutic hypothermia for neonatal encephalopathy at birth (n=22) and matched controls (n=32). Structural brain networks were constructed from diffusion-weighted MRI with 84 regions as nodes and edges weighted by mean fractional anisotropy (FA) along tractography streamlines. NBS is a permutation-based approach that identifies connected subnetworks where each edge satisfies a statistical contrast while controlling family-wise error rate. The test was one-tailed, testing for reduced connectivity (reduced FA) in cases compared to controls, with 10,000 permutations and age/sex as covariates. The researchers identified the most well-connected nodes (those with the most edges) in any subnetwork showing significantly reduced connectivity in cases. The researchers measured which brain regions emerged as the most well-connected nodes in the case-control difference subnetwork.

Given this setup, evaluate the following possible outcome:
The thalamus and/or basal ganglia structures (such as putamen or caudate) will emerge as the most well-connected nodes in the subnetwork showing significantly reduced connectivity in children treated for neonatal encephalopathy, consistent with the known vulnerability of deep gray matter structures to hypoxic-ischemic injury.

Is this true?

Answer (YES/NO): NO